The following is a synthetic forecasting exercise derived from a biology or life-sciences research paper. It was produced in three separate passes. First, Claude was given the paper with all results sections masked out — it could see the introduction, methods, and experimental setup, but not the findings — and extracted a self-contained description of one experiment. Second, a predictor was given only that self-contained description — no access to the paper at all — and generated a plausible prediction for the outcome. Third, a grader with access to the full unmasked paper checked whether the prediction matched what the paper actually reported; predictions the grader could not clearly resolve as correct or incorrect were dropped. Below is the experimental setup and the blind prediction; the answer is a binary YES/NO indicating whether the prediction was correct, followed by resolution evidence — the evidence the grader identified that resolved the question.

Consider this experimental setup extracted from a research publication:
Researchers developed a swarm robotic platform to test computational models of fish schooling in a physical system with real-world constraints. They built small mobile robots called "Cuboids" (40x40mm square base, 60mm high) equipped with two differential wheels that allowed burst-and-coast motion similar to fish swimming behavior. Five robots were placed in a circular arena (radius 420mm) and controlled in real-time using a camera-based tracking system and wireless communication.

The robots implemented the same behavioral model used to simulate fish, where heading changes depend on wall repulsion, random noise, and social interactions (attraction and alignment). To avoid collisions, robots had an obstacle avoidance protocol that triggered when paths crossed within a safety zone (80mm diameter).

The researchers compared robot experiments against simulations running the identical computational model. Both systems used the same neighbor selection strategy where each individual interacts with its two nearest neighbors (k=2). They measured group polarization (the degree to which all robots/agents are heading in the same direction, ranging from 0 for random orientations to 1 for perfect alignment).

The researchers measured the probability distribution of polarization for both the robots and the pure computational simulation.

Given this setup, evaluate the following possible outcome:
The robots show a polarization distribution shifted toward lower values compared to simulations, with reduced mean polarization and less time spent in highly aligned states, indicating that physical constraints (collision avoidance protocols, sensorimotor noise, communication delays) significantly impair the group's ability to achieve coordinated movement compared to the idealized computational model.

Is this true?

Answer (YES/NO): YES